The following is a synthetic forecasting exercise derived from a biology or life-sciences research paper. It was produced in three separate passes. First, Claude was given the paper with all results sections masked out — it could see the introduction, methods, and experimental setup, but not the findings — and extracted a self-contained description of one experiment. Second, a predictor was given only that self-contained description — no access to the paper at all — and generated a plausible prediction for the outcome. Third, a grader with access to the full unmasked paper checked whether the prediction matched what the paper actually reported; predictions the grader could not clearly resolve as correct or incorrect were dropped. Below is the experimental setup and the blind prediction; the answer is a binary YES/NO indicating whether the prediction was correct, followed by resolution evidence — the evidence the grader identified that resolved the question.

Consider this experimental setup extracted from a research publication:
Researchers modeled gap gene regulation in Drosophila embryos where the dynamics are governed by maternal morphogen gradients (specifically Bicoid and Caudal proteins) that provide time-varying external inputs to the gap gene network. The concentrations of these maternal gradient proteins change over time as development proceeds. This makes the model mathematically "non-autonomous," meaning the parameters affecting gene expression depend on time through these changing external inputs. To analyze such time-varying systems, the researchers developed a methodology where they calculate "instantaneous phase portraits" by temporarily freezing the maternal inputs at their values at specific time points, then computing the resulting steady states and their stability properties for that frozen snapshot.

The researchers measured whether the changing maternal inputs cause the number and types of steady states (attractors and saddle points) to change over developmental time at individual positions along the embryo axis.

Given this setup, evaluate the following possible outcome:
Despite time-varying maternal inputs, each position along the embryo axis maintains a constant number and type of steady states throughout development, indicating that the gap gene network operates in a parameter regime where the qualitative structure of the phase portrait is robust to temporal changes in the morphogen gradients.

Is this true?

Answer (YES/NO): NO